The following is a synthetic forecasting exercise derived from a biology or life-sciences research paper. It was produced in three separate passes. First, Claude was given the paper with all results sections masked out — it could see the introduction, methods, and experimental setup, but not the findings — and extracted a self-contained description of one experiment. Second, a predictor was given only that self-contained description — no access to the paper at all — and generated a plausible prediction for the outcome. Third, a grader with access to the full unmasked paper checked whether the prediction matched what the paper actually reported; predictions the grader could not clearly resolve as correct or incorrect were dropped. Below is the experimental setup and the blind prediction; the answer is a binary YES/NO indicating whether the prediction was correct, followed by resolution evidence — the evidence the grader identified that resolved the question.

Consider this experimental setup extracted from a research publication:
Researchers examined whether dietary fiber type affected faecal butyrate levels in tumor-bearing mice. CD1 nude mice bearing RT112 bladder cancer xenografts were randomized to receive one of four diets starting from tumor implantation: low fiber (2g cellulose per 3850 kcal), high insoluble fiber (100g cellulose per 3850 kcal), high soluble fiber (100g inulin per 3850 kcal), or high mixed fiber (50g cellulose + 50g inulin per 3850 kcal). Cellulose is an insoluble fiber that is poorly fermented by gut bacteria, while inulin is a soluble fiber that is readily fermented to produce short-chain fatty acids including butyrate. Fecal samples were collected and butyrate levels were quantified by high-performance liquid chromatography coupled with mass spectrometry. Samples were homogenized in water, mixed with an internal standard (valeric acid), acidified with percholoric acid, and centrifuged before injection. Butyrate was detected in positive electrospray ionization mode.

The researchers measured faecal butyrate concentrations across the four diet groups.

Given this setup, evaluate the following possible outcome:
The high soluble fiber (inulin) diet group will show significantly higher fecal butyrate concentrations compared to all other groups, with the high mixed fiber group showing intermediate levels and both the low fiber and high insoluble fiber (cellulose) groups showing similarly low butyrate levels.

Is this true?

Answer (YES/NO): NO